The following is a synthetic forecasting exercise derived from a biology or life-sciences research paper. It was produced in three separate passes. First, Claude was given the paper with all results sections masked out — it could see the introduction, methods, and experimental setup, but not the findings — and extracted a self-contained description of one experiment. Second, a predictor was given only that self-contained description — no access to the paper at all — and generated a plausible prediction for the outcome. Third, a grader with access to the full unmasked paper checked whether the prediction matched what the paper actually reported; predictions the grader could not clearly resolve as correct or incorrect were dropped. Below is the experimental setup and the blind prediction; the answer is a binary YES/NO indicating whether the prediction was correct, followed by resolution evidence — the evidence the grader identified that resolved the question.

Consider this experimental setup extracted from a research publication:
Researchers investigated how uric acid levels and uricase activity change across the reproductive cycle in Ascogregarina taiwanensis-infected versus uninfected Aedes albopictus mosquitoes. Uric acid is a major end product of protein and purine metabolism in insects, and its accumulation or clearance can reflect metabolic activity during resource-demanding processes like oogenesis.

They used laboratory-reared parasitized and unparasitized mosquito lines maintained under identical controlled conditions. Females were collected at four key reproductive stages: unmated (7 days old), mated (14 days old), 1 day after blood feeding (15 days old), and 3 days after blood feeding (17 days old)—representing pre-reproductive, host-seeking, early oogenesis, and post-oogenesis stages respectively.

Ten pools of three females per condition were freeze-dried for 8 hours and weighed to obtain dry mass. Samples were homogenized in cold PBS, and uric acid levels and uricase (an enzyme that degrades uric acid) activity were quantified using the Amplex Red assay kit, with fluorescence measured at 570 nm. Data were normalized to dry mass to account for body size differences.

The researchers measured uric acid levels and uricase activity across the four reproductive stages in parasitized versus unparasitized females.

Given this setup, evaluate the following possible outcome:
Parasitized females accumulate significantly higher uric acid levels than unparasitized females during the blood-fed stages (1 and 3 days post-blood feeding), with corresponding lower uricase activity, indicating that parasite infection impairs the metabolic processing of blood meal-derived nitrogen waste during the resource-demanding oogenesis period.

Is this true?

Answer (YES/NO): NO